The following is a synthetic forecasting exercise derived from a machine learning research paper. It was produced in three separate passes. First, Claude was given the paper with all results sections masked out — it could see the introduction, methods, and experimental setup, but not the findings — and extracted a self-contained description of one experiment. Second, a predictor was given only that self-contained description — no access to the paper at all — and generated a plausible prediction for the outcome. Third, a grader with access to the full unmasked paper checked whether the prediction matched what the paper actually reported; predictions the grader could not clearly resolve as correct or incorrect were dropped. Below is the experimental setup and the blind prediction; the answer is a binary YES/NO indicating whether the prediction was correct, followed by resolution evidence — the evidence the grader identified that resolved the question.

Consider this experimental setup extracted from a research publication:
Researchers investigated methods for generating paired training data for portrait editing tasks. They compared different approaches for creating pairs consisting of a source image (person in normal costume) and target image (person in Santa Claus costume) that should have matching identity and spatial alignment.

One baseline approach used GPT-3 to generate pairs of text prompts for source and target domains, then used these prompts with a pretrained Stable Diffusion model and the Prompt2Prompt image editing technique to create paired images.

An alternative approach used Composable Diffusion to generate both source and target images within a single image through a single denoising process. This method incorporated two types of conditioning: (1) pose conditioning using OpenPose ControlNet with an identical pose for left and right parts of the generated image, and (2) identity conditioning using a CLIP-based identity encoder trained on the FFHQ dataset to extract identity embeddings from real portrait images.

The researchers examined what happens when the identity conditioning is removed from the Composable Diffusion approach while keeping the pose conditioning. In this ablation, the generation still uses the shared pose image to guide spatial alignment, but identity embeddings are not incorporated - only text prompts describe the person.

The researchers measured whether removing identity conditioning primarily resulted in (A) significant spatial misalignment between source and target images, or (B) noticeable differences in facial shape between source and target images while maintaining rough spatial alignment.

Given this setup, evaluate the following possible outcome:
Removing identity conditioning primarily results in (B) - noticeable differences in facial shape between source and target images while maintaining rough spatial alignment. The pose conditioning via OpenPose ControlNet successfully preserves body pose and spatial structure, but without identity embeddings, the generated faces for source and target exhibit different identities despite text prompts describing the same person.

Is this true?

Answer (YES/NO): YES